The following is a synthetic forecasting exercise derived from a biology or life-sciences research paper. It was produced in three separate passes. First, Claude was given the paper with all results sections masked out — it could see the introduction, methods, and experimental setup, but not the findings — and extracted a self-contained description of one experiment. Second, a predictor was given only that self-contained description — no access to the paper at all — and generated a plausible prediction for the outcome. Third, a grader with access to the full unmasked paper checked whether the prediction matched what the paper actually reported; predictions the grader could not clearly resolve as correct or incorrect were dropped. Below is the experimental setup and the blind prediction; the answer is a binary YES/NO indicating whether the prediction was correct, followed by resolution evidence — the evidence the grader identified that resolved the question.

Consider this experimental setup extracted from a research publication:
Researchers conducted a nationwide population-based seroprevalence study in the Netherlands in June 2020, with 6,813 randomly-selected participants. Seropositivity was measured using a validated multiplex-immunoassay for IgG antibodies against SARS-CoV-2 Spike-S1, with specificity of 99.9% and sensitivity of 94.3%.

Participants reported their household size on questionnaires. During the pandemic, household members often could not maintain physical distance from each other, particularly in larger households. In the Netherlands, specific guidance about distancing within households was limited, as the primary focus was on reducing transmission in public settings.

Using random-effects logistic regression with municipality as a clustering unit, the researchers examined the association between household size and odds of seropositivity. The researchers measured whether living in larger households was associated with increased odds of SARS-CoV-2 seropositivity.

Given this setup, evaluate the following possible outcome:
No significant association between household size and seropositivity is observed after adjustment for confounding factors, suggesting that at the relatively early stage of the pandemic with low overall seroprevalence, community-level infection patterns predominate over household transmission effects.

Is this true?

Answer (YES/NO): NO